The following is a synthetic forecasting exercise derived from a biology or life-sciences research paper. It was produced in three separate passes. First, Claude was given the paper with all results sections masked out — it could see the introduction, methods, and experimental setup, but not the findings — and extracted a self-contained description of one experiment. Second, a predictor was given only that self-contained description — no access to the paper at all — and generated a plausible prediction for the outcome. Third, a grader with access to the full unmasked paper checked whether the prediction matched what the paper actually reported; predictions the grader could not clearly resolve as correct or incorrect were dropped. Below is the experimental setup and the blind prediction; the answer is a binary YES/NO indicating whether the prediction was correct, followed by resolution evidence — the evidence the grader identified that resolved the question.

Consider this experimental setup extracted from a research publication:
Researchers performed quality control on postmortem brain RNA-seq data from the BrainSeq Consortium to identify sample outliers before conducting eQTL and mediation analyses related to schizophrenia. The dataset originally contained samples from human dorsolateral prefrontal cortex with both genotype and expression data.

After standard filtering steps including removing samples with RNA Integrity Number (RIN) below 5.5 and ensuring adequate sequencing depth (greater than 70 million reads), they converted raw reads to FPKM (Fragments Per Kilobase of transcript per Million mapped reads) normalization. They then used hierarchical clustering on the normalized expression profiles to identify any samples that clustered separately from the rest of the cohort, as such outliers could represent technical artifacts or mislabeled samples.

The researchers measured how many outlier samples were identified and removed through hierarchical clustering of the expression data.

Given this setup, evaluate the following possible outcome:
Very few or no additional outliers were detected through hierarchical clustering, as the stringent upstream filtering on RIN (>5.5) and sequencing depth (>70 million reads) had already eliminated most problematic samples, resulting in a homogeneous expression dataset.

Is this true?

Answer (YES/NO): NO